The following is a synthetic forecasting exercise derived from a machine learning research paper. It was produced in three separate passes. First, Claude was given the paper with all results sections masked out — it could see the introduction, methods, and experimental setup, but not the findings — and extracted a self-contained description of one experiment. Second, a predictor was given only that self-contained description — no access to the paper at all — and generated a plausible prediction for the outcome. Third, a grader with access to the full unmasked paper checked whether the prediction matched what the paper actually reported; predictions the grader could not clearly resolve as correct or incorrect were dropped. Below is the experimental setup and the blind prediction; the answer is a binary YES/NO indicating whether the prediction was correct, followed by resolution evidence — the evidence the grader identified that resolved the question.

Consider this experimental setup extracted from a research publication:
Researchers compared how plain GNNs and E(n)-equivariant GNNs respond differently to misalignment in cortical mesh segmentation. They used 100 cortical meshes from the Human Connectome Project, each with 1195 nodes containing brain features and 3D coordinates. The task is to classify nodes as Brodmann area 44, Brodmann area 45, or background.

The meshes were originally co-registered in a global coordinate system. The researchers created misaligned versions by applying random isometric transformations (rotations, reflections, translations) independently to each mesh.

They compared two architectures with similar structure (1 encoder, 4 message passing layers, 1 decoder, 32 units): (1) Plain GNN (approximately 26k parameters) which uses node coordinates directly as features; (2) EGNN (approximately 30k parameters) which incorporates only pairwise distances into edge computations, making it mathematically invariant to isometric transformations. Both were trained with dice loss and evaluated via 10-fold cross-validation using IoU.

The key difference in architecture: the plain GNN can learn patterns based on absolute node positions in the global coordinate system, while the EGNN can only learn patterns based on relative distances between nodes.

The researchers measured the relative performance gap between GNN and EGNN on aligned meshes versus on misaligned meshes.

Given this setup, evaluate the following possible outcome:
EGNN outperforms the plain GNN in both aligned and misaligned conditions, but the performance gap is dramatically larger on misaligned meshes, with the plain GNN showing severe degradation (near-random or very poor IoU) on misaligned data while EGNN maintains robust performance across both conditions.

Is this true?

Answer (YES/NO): NO